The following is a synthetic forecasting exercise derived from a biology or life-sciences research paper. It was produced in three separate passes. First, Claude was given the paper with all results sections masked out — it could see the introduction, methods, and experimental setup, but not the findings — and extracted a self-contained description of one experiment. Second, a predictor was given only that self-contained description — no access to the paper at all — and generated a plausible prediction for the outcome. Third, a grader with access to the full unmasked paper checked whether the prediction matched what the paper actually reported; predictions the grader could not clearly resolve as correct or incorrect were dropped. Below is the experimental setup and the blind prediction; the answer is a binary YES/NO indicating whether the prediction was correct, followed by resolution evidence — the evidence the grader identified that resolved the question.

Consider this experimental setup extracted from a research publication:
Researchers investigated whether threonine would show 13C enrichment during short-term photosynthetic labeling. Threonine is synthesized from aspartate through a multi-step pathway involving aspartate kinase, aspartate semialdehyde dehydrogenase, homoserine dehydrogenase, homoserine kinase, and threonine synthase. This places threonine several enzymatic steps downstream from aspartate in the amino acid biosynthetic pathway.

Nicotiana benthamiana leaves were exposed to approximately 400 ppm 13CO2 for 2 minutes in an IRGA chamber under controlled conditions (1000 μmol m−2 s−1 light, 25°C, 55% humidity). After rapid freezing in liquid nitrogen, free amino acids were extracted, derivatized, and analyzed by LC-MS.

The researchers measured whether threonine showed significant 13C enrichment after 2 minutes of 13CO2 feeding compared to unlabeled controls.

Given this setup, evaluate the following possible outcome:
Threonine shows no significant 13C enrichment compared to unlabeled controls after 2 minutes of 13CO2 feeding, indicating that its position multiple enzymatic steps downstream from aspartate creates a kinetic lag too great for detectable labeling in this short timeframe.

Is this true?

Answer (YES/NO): YES